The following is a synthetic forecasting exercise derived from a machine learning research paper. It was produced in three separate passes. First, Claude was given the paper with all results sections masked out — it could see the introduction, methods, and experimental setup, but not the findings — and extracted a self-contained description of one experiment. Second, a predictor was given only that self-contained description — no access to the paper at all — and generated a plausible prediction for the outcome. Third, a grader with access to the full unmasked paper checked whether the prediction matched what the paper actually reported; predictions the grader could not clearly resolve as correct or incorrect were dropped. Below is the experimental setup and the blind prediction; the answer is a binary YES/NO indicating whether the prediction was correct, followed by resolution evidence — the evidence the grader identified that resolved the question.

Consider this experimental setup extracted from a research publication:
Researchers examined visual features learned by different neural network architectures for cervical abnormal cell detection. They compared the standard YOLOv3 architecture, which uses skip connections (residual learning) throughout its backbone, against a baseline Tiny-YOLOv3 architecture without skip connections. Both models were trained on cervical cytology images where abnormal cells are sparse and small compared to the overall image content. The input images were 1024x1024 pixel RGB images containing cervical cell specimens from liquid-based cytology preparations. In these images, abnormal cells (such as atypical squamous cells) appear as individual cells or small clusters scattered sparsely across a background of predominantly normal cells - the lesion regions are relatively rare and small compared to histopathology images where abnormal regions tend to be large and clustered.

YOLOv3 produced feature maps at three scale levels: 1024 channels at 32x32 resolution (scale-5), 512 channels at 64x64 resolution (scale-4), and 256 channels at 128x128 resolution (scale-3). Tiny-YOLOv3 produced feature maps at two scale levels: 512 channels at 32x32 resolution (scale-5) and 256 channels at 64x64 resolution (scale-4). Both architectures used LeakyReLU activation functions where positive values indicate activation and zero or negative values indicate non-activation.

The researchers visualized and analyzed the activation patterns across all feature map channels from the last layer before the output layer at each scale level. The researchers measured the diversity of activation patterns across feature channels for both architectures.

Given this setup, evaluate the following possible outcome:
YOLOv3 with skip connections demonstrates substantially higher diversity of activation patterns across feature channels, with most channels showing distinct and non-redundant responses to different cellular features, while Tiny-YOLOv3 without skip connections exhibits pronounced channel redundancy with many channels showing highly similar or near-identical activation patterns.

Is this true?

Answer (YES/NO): NO